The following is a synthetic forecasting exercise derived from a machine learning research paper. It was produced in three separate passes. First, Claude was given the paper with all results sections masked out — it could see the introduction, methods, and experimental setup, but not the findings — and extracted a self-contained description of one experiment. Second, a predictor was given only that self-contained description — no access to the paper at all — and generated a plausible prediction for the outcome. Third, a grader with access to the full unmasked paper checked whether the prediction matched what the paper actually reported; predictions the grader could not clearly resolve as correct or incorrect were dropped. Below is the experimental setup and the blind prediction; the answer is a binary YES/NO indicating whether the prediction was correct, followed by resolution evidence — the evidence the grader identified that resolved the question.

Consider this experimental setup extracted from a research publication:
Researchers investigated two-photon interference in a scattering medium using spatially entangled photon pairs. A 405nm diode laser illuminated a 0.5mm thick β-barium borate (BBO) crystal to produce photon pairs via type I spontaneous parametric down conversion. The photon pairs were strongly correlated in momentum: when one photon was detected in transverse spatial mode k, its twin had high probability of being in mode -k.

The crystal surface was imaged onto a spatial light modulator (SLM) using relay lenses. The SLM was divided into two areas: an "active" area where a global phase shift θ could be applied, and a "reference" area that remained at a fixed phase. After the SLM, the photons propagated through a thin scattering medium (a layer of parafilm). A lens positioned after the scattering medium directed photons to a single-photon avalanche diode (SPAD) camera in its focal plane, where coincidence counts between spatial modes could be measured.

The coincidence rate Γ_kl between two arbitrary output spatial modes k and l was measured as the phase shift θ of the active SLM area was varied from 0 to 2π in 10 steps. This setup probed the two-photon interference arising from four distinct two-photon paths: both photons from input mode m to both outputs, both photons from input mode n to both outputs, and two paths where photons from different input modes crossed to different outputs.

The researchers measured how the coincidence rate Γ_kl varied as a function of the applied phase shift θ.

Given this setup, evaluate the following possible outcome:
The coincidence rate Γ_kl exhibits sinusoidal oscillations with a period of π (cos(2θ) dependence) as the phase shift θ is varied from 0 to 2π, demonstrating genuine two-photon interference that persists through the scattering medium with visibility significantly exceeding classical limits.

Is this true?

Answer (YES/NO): NO